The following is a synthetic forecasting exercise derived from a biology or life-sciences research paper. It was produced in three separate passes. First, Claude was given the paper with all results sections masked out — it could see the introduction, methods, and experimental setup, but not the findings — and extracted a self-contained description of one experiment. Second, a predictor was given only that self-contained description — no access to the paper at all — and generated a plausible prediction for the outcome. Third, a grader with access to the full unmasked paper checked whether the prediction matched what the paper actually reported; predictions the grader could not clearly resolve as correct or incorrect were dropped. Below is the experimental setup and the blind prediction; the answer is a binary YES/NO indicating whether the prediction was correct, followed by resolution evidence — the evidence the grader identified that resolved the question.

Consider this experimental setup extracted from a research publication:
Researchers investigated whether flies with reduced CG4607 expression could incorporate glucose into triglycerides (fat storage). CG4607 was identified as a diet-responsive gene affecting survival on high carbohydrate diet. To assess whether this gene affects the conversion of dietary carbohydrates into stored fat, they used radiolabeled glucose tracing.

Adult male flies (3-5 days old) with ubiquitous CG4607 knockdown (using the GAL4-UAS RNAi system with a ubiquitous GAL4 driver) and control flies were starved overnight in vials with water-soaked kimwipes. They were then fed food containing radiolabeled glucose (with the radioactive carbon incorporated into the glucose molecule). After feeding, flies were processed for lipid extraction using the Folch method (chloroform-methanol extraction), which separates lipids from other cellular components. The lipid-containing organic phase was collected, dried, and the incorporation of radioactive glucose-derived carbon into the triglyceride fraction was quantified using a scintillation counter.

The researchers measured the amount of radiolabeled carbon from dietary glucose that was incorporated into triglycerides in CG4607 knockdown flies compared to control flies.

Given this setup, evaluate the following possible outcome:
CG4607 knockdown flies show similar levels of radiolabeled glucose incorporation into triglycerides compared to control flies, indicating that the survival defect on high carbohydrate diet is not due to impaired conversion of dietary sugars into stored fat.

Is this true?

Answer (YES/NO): NO